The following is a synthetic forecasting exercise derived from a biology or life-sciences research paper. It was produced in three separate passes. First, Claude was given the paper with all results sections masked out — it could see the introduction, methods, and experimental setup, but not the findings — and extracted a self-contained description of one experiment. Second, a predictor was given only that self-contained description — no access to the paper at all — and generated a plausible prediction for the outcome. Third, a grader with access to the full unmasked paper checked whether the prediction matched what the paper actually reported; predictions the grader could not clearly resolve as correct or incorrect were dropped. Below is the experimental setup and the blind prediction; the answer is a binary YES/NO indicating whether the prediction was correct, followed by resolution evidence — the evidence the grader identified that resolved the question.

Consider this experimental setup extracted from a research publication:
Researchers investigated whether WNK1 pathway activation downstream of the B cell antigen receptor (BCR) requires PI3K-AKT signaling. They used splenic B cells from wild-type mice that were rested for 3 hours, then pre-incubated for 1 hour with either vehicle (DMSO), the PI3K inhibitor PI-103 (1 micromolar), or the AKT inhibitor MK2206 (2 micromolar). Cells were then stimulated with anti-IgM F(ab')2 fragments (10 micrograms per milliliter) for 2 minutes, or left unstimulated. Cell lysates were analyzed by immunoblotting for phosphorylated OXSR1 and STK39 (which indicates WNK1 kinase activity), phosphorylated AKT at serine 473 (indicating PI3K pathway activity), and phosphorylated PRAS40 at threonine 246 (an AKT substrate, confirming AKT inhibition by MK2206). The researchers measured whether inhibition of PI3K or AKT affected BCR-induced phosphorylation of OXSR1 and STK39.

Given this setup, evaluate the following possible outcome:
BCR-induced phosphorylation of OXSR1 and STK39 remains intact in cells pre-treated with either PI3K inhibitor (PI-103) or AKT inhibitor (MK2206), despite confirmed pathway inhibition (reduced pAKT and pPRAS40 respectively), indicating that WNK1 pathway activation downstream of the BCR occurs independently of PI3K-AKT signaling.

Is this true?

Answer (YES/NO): NO